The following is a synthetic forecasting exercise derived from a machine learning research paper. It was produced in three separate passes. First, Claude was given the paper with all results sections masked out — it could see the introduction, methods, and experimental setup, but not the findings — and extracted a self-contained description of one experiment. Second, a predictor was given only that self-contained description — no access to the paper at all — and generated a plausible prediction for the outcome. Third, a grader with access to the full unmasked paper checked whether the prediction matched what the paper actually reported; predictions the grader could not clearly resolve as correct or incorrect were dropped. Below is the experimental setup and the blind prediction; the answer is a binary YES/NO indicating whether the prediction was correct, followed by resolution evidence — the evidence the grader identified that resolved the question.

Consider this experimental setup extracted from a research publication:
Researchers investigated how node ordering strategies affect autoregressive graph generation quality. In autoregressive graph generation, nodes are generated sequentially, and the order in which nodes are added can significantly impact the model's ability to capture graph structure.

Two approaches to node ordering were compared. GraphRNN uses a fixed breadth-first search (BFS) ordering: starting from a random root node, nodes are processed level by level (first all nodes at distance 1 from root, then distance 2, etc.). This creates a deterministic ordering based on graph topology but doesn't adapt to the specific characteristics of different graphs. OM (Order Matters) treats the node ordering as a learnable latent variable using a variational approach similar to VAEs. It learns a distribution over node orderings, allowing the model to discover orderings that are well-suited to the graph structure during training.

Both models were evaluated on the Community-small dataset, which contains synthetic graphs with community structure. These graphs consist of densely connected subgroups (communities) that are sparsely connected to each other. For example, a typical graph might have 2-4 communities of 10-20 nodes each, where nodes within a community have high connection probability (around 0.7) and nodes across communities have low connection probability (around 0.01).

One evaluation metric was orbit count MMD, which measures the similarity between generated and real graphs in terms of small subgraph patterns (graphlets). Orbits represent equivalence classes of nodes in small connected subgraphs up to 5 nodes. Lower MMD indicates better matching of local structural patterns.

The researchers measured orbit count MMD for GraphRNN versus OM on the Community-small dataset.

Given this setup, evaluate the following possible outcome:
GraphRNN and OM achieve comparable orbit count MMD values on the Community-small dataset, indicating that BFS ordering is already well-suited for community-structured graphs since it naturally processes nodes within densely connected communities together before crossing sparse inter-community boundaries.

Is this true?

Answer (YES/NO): NO